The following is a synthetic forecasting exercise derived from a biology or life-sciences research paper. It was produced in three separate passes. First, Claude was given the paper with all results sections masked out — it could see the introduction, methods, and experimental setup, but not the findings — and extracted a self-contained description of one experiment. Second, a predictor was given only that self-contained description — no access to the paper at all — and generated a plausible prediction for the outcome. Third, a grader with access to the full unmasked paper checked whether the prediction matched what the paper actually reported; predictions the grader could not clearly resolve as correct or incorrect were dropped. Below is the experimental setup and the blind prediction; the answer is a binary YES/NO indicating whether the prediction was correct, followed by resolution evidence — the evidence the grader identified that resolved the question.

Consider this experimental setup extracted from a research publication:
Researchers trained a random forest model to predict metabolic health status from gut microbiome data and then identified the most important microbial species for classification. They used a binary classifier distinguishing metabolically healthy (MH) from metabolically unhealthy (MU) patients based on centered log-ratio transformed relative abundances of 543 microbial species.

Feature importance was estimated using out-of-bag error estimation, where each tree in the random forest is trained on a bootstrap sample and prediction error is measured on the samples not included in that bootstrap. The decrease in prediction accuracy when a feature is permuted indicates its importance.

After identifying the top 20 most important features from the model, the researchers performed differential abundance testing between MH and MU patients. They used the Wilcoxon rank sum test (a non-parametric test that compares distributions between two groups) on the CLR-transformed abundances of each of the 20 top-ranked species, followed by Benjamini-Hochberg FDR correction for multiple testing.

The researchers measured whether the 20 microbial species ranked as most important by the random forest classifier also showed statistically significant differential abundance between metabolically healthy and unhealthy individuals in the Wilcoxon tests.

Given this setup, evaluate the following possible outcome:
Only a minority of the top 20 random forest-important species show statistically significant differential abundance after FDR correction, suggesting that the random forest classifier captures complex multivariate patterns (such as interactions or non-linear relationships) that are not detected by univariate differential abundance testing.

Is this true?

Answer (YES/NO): YES